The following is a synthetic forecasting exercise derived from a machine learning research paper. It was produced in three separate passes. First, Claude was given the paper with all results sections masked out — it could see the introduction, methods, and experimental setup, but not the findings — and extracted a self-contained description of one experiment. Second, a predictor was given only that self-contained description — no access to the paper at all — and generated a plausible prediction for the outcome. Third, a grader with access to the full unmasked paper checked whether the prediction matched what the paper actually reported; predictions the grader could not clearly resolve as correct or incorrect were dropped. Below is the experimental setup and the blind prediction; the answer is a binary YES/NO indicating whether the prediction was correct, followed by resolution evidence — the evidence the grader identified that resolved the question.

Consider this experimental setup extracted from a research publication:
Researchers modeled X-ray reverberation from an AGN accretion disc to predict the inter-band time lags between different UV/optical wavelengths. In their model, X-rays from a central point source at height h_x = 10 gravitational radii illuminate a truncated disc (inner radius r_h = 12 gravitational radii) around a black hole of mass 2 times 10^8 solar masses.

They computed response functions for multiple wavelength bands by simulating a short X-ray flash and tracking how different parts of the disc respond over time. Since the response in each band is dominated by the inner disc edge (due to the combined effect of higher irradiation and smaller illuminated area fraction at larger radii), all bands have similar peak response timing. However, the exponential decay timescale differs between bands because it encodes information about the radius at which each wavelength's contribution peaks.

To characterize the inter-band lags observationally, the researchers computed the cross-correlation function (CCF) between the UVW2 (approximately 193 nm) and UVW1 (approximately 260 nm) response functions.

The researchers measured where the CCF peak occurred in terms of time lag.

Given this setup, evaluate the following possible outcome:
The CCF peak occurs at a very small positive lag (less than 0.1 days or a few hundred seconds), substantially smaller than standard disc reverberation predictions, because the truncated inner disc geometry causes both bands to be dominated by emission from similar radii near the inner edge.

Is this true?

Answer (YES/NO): NO